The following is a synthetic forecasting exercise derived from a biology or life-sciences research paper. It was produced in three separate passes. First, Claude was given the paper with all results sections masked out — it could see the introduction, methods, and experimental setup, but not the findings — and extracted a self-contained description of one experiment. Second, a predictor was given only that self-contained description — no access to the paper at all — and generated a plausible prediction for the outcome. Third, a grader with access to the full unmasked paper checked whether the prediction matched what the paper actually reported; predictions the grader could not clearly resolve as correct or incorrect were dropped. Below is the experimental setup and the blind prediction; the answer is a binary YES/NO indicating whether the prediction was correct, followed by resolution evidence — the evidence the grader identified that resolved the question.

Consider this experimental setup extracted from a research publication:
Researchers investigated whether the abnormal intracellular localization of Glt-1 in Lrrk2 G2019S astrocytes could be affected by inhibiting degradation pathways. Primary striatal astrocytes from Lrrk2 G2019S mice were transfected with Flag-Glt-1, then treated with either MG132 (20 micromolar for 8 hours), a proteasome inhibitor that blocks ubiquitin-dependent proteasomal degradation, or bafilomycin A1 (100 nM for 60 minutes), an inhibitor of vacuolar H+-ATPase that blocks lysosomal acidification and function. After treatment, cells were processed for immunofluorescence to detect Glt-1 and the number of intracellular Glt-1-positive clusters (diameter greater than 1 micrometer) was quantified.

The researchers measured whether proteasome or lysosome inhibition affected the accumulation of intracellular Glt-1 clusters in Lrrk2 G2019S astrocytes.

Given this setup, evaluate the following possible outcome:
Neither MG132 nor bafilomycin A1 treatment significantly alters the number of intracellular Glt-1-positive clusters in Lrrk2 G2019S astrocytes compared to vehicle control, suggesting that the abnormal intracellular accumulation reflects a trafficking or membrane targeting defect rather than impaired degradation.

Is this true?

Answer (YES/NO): NO